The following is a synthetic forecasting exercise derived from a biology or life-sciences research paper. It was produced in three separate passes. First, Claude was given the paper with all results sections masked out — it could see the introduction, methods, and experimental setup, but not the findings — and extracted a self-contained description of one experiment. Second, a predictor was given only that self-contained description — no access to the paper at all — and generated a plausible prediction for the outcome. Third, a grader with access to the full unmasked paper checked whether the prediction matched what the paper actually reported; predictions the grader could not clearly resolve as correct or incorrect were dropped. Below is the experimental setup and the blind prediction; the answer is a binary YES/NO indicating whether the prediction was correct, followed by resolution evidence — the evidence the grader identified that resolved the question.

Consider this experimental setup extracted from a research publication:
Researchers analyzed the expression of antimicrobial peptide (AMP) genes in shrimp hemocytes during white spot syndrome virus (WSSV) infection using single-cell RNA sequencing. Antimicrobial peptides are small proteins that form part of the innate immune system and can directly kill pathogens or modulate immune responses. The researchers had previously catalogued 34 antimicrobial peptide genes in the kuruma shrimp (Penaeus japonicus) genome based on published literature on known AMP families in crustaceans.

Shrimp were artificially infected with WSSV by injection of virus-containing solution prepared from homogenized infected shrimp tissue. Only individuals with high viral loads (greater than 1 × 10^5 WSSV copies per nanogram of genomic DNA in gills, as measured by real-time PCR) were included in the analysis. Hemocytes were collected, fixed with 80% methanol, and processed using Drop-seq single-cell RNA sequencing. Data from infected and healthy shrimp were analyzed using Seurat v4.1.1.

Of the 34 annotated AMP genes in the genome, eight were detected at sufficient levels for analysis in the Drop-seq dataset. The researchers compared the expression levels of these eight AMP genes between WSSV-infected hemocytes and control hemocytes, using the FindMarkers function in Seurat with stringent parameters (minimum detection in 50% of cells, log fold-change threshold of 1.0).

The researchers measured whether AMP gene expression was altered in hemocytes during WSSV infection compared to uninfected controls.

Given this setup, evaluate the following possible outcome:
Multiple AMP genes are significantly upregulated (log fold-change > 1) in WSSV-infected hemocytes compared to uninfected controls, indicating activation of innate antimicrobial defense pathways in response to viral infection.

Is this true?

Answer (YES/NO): NO